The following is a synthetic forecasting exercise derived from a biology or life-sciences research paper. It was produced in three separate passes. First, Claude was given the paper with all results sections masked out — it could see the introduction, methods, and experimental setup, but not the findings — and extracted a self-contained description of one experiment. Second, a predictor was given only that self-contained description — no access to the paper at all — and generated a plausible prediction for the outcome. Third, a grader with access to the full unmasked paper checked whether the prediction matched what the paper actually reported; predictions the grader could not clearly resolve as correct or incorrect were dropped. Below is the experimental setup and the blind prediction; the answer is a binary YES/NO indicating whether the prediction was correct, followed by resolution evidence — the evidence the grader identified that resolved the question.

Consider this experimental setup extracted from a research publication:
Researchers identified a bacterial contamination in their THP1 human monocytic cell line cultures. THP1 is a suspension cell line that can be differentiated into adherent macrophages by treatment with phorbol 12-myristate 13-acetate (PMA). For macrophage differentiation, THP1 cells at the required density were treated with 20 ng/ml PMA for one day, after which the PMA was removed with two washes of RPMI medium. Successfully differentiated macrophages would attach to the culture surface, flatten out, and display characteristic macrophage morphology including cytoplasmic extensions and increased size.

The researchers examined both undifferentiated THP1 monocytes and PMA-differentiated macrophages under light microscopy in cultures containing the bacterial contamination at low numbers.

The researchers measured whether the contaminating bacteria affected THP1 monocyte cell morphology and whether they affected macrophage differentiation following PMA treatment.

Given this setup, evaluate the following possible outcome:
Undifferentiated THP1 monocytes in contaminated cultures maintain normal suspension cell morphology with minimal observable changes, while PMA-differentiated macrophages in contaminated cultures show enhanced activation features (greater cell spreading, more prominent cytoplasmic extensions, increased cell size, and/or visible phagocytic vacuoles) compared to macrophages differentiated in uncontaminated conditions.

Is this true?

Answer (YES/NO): NO